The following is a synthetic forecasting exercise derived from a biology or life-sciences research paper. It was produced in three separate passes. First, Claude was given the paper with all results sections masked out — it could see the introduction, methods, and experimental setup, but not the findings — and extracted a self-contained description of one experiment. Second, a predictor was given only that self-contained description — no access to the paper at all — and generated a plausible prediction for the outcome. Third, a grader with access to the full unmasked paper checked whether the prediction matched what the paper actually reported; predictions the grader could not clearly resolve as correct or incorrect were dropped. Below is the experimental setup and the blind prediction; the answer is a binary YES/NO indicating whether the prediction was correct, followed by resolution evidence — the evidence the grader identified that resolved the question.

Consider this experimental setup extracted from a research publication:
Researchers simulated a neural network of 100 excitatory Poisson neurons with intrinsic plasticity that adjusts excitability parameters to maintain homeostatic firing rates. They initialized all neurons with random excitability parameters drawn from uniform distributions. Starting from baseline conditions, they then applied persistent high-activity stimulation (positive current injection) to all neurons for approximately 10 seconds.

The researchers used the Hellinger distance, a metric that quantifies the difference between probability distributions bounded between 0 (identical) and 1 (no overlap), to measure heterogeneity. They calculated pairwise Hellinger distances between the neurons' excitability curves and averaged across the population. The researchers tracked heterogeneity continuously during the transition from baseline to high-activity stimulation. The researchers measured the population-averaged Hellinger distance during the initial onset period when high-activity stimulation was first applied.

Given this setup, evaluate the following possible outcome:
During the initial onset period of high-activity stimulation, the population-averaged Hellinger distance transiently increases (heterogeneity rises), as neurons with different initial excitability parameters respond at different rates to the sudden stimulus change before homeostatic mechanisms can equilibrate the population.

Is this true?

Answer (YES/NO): NO